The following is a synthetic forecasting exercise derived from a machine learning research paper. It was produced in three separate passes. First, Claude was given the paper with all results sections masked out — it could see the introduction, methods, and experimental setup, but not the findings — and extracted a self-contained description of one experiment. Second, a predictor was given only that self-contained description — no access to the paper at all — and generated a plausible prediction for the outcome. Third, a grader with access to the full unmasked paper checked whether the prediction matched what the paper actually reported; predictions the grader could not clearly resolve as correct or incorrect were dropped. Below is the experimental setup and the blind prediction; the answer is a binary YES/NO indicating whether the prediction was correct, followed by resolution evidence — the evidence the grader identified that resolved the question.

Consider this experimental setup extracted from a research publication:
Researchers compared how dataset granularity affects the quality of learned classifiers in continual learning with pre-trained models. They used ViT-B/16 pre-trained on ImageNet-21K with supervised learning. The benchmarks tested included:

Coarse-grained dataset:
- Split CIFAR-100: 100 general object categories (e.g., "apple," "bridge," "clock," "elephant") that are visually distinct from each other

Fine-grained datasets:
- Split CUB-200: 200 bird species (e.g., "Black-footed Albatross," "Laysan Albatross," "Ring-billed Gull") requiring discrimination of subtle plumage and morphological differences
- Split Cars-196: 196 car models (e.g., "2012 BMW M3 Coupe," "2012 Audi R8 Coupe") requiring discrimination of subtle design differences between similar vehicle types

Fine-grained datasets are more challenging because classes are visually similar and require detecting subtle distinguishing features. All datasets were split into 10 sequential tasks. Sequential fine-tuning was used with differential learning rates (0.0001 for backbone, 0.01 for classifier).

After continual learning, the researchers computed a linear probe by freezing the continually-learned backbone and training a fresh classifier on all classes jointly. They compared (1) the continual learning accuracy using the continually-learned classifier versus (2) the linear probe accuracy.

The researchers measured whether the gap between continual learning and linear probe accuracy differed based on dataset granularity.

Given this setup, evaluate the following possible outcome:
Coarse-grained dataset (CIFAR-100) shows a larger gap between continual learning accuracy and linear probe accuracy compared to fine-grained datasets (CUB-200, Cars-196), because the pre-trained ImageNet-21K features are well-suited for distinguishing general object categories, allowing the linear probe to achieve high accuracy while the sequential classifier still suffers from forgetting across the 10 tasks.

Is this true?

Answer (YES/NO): NO